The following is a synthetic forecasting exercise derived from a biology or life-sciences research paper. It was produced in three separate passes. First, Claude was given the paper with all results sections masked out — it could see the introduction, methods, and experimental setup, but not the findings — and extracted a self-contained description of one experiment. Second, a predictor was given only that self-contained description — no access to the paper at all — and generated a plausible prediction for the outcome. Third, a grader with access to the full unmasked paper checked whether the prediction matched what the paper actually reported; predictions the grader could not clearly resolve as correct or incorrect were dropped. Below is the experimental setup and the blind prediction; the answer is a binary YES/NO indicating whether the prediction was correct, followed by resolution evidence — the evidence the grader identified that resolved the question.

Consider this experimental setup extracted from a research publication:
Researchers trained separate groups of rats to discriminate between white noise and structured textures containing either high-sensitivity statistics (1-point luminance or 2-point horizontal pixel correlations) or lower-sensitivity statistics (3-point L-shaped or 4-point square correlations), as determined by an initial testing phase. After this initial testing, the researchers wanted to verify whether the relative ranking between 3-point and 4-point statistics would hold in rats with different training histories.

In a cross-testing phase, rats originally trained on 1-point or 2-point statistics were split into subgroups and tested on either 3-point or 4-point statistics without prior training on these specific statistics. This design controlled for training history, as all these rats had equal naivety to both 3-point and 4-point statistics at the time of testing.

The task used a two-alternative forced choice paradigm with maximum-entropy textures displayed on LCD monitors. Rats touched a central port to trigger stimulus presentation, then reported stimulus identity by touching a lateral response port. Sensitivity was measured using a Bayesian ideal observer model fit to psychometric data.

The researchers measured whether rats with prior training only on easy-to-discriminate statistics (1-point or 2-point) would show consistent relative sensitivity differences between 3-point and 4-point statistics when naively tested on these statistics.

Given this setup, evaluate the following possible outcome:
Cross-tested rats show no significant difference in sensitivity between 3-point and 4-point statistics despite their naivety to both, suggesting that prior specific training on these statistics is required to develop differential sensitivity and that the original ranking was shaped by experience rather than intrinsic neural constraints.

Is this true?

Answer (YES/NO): NO